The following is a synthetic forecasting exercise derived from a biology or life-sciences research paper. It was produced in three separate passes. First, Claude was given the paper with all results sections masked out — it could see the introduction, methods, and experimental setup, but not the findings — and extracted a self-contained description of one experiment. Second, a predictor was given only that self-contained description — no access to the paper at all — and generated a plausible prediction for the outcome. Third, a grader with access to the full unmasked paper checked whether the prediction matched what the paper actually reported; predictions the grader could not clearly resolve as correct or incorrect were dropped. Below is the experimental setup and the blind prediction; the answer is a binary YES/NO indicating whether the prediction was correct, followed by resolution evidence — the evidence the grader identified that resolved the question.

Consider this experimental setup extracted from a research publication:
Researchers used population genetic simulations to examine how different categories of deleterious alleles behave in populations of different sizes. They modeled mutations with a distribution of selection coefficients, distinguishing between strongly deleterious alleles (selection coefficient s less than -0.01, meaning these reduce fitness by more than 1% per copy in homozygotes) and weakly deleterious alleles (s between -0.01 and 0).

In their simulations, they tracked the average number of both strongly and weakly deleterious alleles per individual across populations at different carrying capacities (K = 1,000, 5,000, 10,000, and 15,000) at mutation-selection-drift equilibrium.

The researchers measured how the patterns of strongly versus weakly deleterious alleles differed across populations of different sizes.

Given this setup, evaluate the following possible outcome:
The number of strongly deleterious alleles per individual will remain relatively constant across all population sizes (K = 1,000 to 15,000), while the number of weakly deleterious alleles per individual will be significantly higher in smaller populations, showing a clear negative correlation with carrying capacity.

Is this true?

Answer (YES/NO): NO